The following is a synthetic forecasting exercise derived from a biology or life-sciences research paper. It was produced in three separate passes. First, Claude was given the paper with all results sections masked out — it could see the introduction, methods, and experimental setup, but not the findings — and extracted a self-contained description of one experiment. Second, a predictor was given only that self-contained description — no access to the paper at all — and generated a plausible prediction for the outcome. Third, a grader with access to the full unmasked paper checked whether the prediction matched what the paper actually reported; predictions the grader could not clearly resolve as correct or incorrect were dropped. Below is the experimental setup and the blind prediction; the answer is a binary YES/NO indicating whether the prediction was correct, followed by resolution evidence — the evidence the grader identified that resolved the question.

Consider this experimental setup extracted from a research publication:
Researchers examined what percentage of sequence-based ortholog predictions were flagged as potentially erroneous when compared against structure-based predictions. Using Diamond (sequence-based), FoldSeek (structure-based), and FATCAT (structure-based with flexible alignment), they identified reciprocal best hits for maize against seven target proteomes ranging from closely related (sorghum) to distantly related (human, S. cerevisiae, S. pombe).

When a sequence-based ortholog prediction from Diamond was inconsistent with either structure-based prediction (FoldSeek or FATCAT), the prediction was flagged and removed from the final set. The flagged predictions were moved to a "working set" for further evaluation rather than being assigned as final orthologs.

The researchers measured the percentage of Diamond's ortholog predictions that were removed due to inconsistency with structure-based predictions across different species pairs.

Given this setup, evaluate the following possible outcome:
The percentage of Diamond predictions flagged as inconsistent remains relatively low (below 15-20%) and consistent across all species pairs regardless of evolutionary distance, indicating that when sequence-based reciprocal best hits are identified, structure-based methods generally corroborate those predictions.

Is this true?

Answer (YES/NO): NO